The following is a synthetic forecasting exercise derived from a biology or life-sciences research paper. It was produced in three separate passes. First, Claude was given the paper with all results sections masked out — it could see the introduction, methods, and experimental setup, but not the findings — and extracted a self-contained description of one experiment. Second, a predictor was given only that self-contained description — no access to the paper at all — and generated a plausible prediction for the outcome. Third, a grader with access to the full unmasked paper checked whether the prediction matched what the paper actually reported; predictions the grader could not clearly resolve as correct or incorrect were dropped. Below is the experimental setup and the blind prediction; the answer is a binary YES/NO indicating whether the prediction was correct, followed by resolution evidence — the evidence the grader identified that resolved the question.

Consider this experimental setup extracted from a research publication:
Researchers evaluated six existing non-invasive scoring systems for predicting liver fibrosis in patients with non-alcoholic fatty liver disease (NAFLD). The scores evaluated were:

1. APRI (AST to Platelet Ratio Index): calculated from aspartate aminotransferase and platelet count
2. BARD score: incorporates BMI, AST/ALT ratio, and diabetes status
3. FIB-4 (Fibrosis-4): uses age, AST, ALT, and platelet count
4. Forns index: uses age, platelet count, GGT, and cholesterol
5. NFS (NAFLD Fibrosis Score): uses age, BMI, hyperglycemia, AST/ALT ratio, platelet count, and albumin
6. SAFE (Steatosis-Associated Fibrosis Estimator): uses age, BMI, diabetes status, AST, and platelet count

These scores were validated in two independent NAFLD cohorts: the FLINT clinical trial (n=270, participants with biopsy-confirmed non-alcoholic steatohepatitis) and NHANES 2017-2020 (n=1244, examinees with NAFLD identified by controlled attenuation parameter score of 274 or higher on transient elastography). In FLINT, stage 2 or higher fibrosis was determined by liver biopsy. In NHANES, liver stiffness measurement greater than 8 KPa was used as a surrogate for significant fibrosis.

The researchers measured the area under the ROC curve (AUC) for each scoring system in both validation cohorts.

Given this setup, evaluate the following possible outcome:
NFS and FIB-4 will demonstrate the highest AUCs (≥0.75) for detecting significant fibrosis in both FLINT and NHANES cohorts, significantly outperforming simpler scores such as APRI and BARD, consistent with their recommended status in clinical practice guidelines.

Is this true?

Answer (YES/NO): NO